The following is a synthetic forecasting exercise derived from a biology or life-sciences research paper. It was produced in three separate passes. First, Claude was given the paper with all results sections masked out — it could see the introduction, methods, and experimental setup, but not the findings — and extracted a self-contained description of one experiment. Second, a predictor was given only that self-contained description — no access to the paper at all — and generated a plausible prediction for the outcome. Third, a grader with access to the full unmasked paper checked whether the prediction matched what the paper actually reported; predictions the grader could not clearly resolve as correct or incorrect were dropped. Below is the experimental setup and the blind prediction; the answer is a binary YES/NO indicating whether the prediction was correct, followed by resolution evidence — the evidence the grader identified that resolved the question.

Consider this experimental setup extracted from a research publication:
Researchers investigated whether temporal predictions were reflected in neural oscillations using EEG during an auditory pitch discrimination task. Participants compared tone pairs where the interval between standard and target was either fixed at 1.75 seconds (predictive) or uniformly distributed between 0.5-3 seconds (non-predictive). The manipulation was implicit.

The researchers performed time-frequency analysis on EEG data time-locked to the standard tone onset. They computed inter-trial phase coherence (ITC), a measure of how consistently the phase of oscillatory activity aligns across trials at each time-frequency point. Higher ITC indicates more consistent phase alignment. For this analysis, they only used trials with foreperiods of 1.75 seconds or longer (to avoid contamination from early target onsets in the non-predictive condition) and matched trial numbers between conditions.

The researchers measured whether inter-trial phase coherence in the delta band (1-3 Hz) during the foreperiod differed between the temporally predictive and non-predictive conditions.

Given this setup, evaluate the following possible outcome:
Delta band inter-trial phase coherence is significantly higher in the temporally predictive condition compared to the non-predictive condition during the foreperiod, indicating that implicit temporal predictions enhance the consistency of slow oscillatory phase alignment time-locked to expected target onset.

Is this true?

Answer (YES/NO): NO